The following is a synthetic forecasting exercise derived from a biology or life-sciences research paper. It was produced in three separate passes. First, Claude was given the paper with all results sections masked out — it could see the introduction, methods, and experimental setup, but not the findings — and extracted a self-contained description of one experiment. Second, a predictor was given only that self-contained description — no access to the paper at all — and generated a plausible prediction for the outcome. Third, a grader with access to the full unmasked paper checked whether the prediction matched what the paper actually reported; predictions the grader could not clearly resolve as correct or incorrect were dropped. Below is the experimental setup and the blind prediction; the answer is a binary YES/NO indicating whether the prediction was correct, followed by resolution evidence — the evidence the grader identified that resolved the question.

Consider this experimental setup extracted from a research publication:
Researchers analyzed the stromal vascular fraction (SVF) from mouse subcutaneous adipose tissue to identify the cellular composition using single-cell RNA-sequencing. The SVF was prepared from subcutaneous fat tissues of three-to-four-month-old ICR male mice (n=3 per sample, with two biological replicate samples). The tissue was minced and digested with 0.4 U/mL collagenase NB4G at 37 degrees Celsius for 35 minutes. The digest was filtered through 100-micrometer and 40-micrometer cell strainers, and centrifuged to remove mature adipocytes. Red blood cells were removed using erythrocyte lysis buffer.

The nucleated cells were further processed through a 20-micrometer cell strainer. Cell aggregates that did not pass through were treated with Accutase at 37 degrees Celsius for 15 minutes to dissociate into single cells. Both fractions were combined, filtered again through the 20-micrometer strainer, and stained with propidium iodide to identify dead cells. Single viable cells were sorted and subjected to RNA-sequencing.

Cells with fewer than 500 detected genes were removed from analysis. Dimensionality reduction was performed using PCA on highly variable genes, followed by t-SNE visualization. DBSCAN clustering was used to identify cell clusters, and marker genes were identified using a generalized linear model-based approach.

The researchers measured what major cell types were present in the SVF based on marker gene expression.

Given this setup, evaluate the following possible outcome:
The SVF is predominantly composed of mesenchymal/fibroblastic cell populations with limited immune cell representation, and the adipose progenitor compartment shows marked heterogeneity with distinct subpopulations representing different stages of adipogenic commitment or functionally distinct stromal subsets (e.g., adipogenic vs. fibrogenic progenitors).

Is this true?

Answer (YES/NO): NO